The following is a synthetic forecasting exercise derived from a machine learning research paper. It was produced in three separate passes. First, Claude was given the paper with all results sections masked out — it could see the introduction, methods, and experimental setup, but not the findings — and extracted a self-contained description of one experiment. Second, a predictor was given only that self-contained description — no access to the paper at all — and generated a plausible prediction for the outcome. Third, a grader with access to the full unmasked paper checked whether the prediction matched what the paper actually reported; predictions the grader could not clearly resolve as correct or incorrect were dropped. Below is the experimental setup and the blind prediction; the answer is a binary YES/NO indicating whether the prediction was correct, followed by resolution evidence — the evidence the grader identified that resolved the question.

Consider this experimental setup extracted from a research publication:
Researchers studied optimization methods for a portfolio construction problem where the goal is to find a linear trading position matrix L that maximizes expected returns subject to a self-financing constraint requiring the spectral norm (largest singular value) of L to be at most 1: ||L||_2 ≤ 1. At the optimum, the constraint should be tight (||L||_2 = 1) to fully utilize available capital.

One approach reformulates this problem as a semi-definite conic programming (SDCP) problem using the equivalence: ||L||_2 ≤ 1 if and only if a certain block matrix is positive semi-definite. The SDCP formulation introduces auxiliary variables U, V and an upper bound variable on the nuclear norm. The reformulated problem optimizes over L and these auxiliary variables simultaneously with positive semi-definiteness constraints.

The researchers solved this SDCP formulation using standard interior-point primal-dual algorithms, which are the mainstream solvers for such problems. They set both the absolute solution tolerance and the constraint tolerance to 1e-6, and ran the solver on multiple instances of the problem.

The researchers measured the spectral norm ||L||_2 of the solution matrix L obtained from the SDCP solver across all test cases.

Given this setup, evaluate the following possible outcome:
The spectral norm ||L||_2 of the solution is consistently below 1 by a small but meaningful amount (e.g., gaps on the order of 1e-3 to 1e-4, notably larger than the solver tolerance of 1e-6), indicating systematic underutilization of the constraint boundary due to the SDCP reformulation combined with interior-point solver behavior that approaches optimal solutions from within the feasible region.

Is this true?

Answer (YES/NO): NO